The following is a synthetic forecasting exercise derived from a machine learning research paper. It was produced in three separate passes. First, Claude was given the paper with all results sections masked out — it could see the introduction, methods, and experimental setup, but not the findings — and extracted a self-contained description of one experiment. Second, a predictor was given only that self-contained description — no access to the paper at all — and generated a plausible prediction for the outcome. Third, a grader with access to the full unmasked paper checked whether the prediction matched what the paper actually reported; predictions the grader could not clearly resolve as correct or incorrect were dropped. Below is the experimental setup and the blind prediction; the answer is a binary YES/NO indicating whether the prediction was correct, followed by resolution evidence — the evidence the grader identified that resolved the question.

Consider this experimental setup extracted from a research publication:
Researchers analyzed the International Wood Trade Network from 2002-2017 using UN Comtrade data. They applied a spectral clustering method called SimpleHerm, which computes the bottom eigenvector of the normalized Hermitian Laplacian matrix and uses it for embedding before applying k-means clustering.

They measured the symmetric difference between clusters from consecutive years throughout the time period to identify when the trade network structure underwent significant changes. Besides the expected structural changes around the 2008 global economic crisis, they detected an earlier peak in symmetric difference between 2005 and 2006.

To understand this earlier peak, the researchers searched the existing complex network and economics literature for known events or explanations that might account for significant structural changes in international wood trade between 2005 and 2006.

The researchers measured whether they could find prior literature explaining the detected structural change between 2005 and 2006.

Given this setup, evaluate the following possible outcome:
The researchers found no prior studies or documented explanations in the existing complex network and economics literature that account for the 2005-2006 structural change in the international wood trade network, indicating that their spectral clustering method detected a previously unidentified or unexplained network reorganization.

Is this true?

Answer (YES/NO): YES